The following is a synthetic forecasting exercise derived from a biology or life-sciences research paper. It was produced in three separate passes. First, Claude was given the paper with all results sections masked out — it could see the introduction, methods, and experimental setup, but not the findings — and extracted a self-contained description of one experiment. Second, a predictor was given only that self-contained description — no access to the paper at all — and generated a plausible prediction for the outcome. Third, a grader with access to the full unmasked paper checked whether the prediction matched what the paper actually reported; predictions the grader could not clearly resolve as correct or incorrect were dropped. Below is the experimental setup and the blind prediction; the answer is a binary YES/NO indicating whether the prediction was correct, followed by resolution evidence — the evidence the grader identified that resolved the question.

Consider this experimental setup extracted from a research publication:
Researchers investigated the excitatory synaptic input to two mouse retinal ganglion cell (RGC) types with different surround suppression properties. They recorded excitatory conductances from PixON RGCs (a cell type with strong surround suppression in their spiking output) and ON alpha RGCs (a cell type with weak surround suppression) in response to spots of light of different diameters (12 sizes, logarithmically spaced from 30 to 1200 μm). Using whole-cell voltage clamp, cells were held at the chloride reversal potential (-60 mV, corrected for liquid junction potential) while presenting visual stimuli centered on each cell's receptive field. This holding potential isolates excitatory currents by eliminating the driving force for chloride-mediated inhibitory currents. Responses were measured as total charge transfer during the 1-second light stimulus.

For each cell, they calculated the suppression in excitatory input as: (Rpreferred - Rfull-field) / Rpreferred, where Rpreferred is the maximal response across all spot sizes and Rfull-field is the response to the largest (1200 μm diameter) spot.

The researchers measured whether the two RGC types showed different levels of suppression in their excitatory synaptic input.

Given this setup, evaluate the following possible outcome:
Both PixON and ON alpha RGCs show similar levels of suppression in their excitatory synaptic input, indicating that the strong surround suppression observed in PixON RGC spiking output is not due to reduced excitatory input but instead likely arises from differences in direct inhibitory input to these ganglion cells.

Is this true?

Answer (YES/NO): NO